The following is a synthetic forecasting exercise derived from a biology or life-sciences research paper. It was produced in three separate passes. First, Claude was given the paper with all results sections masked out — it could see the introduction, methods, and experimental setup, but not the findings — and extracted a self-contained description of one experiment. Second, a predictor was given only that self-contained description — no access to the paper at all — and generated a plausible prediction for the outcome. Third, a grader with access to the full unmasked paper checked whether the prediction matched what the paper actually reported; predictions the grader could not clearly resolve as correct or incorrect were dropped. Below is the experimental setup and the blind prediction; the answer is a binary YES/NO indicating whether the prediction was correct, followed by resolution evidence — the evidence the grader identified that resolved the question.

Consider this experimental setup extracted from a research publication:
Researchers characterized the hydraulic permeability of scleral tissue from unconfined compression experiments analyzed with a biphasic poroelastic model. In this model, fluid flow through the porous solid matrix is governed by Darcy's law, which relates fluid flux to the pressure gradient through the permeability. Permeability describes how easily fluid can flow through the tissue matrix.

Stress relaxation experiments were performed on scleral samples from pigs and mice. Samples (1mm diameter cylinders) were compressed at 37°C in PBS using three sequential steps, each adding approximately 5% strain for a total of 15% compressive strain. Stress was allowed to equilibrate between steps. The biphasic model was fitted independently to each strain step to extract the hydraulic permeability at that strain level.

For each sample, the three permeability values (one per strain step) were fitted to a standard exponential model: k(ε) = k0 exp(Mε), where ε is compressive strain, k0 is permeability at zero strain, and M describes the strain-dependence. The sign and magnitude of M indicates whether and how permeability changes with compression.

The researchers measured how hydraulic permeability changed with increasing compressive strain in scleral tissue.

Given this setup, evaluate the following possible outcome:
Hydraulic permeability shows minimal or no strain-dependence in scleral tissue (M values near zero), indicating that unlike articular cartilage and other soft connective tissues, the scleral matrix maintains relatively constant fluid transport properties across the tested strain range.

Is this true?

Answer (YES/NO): NO